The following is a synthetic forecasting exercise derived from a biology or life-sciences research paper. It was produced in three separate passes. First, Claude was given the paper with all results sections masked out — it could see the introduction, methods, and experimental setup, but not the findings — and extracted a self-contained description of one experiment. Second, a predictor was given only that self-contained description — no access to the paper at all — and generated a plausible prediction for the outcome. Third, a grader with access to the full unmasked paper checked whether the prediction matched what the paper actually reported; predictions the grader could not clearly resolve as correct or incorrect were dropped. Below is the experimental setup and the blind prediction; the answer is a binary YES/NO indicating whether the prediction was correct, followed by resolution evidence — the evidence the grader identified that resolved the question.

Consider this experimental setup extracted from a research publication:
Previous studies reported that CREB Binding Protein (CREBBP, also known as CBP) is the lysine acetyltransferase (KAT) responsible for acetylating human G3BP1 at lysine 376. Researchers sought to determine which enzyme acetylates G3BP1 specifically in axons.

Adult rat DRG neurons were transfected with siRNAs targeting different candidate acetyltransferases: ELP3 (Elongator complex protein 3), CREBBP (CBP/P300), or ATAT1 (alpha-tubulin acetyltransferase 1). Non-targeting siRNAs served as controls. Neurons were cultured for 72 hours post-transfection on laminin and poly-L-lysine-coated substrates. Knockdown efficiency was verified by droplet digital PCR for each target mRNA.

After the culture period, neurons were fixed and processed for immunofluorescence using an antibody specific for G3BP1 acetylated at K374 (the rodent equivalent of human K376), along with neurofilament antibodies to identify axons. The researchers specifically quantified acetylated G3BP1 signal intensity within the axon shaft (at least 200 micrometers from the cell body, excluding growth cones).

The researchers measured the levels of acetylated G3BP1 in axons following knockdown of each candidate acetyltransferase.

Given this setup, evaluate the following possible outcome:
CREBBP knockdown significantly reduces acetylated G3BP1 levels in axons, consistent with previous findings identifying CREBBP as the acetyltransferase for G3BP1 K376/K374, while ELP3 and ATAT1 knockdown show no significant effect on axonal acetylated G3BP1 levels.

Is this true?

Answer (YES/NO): NO